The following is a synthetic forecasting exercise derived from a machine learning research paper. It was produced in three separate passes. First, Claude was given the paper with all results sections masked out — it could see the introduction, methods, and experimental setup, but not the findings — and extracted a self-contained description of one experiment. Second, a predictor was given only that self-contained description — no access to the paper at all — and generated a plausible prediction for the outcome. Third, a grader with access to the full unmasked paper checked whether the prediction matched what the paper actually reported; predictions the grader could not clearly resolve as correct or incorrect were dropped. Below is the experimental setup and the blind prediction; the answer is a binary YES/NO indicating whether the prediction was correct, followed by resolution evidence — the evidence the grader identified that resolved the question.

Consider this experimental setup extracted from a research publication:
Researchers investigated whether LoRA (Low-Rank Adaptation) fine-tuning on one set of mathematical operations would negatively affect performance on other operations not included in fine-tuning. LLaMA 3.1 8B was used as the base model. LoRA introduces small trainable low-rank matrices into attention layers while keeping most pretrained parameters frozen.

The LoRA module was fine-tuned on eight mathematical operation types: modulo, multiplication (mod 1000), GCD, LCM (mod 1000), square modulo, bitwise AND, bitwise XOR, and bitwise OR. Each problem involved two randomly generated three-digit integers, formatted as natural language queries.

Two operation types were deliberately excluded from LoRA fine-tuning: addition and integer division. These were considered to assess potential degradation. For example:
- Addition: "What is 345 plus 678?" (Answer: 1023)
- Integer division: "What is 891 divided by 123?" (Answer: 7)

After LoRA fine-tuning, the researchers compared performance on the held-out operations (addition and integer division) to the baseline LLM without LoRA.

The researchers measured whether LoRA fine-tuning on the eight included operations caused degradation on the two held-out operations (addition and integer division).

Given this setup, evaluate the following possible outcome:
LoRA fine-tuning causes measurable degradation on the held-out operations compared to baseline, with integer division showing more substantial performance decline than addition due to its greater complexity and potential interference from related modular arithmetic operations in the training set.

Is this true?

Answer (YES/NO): NO